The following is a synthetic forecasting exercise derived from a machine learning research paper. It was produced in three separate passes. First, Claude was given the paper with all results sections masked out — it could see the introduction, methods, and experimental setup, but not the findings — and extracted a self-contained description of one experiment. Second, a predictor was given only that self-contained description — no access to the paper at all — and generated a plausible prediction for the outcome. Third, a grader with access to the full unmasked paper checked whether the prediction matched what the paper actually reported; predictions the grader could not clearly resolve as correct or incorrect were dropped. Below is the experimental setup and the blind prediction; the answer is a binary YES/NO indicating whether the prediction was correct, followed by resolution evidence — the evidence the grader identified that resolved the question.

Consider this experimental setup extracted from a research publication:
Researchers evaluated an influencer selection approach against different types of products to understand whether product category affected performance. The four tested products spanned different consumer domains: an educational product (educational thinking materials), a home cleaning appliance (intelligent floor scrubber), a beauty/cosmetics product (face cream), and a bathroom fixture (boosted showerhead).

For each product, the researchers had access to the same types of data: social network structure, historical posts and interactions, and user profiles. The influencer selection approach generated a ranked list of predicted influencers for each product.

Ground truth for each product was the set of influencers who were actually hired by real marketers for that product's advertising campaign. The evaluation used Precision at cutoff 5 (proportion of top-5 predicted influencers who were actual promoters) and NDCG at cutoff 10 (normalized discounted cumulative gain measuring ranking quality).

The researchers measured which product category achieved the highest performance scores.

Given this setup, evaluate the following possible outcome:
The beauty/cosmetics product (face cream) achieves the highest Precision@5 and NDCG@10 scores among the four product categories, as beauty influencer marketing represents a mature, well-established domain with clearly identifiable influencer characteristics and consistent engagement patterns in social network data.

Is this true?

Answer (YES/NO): YES